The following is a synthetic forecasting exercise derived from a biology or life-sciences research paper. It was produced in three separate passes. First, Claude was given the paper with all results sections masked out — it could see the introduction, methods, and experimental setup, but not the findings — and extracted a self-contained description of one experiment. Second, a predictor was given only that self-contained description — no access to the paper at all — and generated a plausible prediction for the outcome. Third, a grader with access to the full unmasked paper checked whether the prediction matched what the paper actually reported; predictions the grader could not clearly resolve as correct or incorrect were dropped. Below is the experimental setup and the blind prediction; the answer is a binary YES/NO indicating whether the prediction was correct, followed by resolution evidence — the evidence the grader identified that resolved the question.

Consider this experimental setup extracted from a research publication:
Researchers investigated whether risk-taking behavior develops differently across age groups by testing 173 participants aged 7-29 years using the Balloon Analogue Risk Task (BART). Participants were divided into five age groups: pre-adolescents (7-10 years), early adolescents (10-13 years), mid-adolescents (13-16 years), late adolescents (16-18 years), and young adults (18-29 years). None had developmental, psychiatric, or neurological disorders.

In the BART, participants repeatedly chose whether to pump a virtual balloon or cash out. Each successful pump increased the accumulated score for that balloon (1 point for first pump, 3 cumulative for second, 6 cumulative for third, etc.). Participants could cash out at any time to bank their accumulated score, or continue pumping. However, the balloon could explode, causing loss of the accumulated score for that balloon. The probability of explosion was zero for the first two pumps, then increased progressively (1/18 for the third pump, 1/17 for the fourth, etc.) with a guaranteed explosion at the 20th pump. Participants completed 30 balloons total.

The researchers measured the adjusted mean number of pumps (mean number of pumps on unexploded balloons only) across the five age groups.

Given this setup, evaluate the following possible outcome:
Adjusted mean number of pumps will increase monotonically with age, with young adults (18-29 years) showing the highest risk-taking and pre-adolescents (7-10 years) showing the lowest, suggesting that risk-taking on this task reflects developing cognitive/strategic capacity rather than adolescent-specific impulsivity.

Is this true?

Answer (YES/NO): NO